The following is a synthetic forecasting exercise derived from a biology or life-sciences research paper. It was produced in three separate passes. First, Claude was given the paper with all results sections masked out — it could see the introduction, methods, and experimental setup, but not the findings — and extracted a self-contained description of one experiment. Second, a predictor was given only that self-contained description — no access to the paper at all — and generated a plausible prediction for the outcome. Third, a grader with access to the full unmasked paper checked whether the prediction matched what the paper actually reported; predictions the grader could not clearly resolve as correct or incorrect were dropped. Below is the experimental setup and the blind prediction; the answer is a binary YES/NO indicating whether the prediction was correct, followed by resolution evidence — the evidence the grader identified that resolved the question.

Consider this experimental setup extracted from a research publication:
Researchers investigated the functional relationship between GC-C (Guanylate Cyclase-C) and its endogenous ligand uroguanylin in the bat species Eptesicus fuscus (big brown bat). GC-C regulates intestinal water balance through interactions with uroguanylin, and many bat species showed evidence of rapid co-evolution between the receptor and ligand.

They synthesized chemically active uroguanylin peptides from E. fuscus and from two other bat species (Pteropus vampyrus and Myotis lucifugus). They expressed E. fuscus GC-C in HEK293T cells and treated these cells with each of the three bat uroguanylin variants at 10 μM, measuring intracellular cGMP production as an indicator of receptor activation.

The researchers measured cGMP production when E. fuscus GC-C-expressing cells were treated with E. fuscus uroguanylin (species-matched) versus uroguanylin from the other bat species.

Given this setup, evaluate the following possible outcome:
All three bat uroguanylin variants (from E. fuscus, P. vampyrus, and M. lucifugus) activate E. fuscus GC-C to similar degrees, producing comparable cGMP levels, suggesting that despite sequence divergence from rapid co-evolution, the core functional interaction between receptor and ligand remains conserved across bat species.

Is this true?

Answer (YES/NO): NO